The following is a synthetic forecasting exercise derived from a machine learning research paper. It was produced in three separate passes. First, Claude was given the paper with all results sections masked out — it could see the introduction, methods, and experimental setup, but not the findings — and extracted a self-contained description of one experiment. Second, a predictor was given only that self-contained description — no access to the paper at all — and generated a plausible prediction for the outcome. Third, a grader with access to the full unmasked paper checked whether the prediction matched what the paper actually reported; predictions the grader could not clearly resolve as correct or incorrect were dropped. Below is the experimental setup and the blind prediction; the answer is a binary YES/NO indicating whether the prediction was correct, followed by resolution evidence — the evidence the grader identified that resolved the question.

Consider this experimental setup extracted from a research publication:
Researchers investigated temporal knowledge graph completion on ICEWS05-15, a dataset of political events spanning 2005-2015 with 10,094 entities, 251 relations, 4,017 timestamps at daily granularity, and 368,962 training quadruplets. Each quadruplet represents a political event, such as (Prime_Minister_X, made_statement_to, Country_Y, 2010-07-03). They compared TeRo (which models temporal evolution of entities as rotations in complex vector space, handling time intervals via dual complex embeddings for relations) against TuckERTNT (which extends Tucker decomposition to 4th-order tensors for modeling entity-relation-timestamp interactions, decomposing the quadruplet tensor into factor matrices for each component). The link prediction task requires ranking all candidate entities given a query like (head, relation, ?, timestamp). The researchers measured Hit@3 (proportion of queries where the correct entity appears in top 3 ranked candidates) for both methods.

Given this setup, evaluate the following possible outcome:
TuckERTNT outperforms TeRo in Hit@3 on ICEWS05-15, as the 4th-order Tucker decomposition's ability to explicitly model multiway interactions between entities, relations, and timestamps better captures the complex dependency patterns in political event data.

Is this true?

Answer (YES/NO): YES